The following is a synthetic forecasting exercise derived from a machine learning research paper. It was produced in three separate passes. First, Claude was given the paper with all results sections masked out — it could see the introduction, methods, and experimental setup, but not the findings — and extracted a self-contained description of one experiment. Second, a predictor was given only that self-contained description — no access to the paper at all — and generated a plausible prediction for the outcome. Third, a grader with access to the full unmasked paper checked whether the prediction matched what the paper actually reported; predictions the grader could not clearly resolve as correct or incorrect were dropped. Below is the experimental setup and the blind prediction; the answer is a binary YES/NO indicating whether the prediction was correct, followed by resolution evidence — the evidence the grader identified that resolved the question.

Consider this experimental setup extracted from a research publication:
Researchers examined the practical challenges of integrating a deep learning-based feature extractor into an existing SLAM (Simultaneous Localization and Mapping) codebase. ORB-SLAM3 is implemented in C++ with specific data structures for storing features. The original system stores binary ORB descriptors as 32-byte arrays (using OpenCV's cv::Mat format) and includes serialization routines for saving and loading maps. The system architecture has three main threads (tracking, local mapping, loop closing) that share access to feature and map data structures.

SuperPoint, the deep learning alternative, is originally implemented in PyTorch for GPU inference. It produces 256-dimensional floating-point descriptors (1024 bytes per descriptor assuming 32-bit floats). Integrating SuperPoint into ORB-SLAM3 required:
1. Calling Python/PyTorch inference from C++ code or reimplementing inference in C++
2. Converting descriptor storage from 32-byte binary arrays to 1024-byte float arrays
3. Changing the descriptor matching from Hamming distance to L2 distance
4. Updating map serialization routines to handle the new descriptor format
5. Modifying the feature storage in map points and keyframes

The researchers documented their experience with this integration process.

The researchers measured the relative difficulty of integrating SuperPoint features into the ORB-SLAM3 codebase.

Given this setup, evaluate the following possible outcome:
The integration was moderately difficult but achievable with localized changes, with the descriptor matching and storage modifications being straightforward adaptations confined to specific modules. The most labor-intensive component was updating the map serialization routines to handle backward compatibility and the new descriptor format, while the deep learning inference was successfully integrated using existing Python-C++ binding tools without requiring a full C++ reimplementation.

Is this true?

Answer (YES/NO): NO